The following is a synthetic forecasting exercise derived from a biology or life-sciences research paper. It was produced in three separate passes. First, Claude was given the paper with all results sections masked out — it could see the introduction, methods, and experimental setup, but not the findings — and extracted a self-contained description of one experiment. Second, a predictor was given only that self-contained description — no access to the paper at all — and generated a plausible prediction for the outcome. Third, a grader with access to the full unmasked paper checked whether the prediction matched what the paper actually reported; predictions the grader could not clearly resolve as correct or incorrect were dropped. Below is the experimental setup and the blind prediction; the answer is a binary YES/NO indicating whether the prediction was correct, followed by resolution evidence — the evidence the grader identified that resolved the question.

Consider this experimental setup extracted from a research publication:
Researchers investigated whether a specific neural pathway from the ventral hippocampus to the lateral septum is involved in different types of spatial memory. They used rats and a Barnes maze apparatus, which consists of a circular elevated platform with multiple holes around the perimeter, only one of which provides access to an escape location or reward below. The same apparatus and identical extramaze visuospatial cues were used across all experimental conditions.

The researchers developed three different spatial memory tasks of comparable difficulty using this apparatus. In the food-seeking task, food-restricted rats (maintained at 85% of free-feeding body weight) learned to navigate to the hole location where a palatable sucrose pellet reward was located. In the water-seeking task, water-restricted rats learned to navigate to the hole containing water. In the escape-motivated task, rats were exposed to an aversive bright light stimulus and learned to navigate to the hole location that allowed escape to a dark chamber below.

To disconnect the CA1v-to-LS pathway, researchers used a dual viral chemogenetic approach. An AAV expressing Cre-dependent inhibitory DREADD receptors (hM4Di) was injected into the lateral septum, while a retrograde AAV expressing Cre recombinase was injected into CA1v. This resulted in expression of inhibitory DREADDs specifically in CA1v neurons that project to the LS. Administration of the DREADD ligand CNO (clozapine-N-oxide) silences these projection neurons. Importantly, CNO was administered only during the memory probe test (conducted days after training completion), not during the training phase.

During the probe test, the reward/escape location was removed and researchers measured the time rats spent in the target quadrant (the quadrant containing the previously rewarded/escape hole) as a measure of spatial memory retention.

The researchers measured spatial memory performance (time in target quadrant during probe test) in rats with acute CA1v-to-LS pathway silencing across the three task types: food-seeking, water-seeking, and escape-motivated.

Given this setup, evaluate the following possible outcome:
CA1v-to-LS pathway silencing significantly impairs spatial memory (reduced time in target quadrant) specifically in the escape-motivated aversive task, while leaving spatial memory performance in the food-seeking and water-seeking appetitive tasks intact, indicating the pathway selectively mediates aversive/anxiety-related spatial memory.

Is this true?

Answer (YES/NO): NO